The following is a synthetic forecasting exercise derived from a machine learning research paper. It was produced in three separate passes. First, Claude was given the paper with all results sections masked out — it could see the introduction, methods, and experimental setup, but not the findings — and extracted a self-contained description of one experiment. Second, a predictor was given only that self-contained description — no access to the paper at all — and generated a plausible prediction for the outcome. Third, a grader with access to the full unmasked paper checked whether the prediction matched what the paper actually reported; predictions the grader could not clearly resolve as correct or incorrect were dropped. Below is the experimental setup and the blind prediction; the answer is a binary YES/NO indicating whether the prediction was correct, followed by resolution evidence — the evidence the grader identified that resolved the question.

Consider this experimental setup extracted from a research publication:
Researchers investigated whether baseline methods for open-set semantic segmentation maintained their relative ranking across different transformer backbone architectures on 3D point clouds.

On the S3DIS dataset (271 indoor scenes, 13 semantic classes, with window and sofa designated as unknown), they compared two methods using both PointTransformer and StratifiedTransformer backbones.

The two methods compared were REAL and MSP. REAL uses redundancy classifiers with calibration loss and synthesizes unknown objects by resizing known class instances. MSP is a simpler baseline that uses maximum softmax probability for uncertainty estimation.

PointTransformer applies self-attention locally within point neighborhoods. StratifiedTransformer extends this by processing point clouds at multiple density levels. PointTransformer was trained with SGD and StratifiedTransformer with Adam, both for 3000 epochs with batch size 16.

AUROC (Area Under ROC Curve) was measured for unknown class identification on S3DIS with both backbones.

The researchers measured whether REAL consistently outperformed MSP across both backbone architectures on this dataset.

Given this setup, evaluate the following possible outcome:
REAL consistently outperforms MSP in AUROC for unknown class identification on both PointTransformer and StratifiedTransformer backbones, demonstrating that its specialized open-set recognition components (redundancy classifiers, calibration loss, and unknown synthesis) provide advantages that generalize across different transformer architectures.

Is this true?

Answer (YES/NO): YES